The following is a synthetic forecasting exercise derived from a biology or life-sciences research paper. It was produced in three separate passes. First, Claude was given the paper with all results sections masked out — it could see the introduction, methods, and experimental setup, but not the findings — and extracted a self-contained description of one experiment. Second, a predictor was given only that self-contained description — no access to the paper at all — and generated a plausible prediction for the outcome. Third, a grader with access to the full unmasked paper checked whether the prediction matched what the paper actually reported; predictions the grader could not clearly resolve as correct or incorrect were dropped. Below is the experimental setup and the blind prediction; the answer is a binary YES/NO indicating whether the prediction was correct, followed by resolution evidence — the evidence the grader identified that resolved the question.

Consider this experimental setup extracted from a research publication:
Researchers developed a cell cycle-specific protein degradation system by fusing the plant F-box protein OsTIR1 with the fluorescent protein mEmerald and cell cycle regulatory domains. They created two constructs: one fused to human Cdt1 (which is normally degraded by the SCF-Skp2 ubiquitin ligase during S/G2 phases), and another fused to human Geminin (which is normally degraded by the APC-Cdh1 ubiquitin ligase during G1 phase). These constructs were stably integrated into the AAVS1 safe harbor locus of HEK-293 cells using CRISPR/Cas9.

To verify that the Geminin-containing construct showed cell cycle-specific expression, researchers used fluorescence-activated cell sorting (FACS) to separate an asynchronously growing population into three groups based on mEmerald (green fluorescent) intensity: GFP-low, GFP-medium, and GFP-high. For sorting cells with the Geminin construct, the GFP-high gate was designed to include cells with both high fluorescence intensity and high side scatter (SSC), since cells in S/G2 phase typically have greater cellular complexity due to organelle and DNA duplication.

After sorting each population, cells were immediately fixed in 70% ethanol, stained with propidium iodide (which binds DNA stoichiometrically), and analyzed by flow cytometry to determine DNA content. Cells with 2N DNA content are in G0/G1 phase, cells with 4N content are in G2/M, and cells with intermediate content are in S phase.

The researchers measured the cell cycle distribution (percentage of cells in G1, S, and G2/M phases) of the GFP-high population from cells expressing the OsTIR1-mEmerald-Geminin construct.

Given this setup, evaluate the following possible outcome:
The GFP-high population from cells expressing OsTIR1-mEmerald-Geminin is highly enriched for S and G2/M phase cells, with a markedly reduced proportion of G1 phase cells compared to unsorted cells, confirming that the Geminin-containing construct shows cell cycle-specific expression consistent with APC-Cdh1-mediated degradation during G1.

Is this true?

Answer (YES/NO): YES